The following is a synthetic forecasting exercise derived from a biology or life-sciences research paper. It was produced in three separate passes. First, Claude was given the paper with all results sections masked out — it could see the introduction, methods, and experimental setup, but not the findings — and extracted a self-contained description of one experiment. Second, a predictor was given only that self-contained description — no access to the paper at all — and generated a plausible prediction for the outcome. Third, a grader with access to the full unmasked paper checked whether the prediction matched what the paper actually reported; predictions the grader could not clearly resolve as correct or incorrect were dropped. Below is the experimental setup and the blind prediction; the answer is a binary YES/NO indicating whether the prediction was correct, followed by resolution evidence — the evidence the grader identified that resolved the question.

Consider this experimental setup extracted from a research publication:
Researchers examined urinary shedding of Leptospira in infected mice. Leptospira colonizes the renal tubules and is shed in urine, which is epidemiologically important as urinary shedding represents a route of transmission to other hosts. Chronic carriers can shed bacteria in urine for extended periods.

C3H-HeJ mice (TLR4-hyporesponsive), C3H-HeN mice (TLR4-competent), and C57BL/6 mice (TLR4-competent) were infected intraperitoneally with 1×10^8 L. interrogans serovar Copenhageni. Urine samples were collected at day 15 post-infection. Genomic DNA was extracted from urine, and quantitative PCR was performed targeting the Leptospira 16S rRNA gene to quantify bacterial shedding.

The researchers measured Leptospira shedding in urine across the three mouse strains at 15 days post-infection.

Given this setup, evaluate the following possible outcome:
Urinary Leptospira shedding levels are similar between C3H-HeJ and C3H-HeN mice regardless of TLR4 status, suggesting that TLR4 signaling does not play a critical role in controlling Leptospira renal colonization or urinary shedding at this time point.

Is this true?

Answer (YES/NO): NO